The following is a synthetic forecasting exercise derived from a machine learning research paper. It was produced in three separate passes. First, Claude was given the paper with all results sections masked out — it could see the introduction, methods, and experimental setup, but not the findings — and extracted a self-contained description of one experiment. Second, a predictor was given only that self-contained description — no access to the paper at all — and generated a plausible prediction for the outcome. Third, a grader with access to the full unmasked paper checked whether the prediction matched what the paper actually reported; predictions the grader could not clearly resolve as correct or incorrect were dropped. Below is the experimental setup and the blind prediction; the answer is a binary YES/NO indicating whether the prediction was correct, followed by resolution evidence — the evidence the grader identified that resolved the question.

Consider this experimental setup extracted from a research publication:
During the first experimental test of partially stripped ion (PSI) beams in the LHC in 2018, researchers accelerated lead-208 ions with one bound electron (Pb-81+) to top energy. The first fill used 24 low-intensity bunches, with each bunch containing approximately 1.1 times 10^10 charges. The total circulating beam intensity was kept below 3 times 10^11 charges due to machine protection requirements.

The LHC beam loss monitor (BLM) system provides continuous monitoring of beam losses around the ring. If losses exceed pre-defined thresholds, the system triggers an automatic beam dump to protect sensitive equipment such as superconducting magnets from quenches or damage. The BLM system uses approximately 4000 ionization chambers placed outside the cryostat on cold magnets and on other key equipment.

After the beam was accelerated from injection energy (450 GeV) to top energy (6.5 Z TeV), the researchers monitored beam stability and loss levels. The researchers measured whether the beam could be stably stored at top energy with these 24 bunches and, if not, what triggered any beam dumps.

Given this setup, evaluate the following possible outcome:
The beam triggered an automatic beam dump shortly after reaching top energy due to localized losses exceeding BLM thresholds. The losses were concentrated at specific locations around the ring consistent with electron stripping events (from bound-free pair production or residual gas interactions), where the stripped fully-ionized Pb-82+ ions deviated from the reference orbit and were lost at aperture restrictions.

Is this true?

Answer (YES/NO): NO